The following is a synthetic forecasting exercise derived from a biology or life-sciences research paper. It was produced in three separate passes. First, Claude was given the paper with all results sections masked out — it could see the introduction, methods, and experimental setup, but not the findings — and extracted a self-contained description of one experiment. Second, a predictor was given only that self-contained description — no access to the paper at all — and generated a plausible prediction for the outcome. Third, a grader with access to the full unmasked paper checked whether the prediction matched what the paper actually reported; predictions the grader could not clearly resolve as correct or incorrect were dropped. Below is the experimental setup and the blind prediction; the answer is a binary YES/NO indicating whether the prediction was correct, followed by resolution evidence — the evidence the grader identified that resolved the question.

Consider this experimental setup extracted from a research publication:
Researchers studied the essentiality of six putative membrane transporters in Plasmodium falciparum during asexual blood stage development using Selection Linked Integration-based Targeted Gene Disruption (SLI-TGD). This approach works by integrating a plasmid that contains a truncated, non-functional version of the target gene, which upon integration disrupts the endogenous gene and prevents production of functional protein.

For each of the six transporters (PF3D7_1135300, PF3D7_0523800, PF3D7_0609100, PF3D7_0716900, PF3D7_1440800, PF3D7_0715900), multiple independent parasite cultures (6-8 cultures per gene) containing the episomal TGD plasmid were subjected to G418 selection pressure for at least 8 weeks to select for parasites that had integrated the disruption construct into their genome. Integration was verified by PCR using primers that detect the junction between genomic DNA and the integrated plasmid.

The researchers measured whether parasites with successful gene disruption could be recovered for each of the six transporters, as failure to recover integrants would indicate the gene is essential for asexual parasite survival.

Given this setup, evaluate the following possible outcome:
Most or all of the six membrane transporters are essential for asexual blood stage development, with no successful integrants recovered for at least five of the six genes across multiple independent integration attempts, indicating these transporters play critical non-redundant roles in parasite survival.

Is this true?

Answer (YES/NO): NO